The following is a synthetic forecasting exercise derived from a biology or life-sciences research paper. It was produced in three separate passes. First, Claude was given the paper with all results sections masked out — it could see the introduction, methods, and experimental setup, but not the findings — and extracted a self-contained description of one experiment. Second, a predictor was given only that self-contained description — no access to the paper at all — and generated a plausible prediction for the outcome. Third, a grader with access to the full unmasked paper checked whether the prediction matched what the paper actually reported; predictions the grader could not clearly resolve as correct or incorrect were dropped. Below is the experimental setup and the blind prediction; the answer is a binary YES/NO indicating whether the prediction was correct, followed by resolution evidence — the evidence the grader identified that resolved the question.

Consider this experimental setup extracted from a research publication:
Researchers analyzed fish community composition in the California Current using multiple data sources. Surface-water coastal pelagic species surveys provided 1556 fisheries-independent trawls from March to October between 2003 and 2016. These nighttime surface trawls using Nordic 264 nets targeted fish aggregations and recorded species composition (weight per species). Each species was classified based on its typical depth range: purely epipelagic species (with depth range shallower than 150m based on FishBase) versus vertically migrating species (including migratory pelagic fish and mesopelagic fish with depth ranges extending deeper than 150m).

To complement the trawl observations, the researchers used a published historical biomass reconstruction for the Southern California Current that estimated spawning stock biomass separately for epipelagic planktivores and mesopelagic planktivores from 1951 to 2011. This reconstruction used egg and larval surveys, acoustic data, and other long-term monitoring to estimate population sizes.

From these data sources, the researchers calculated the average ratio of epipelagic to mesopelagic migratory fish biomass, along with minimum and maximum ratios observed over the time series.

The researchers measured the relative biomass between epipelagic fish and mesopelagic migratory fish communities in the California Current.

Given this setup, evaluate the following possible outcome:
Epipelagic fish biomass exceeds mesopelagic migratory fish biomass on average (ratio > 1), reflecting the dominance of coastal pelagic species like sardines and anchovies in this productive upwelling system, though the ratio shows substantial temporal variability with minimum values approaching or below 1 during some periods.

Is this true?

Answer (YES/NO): NO